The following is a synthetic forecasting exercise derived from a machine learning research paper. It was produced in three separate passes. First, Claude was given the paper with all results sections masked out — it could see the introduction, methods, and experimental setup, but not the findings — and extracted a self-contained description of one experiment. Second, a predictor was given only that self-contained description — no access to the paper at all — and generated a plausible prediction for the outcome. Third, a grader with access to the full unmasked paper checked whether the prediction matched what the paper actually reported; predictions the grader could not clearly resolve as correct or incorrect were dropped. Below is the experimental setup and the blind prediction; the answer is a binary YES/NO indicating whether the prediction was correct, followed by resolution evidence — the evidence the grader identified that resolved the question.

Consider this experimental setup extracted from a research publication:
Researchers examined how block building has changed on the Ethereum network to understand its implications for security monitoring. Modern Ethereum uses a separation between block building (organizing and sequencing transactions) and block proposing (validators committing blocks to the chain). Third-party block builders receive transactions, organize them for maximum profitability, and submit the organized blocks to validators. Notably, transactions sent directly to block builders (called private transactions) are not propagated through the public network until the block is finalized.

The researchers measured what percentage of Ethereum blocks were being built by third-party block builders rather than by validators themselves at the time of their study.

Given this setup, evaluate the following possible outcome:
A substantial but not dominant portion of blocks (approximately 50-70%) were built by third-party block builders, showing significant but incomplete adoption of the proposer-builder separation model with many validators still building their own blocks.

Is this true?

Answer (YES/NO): NO